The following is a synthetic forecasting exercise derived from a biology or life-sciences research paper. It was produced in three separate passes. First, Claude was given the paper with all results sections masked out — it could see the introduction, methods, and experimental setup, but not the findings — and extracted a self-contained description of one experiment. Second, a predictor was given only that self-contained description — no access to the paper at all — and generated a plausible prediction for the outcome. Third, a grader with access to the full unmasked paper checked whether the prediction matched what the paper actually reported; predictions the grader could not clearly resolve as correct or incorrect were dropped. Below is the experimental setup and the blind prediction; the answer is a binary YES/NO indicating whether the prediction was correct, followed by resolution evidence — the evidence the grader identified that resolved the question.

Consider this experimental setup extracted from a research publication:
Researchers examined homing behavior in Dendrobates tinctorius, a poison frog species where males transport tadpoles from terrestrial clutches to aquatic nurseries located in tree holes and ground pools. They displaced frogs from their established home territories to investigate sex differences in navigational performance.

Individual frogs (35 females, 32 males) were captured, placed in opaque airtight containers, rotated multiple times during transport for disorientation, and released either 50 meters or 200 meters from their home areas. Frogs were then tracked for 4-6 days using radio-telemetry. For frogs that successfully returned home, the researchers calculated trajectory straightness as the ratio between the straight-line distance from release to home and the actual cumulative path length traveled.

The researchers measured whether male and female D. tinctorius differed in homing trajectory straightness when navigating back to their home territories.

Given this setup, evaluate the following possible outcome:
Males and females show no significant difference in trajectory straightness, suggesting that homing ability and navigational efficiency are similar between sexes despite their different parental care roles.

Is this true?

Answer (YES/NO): NO